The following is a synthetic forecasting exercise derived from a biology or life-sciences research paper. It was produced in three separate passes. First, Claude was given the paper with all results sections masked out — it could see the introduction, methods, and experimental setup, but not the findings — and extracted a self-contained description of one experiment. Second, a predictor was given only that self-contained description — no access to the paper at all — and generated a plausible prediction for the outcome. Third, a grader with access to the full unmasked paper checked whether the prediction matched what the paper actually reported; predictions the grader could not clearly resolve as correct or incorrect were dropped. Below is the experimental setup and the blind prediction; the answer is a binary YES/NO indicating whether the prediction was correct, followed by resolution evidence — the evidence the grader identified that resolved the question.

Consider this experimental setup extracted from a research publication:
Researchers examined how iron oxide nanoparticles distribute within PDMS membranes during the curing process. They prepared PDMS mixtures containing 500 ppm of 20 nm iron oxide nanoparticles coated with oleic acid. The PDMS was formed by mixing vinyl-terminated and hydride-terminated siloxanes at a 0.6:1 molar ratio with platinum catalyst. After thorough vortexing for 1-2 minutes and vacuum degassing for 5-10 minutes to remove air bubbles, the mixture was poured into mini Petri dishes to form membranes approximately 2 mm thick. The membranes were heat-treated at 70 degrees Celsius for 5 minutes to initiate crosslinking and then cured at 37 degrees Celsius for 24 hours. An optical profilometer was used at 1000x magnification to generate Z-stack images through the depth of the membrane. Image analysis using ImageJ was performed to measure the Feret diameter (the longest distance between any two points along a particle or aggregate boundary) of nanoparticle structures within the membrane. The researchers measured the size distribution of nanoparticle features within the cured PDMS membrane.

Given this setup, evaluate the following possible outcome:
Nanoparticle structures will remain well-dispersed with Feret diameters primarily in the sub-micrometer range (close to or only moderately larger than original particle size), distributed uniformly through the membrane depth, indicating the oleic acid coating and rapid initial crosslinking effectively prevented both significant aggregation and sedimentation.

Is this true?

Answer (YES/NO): NO